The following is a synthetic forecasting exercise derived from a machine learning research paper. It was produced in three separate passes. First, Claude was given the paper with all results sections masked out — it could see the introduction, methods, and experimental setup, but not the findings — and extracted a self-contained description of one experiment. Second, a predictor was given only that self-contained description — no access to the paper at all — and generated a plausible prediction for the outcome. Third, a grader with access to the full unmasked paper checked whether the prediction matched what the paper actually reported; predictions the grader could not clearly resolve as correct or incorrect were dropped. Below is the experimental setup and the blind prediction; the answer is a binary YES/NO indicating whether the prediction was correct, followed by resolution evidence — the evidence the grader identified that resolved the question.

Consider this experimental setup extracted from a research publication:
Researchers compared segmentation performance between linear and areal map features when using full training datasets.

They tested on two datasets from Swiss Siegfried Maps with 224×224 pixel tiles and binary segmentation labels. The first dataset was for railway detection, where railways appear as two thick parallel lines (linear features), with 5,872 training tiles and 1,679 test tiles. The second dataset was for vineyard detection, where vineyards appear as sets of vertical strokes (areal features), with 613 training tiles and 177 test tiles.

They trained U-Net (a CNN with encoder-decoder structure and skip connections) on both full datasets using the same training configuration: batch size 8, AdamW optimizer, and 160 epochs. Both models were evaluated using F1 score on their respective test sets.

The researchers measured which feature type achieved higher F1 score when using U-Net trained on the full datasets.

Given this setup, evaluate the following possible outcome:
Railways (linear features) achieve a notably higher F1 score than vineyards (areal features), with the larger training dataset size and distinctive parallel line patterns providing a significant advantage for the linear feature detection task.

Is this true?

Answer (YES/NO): YES